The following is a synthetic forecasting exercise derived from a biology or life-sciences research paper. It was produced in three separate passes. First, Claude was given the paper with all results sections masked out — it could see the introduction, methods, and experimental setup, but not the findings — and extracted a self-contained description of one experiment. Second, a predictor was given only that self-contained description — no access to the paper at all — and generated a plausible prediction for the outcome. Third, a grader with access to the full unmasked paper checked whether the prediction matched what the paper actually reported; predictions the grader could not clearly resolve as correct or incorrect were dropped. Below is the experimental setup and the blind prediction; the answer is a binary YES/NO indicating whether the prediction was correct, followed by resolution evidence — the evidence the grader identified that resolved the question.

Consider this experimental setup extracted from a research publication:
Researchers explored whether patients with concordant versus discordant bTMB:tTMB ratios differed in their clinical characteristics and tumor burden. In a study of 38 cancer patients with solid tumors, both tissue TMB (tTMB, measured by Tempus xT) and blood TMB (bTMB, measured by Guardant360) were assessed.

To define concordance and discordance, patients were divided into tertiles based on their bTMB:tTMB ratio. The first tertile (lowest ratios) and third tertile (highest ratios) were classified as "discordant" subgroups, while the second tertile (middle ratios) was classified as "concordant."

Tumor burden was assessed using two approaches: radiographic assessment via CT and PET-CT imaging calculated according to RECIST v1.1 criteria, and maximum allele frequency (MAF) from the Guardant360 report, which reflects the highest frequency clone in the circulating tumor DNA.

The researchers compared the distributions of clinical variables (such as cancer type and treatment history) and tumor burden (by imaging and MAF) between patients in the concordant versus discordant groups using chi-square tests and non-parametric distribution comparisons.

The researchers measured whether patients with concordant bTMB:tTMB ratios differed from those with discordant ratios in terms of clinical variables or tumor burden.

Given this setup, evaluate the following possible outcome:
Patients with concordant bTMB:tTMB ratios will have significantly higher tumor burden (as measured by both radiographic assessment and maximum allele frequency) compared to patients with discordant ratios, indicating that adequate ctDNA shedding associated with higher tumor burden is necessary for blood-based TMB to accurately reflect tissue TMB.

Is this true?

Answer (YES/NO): NO